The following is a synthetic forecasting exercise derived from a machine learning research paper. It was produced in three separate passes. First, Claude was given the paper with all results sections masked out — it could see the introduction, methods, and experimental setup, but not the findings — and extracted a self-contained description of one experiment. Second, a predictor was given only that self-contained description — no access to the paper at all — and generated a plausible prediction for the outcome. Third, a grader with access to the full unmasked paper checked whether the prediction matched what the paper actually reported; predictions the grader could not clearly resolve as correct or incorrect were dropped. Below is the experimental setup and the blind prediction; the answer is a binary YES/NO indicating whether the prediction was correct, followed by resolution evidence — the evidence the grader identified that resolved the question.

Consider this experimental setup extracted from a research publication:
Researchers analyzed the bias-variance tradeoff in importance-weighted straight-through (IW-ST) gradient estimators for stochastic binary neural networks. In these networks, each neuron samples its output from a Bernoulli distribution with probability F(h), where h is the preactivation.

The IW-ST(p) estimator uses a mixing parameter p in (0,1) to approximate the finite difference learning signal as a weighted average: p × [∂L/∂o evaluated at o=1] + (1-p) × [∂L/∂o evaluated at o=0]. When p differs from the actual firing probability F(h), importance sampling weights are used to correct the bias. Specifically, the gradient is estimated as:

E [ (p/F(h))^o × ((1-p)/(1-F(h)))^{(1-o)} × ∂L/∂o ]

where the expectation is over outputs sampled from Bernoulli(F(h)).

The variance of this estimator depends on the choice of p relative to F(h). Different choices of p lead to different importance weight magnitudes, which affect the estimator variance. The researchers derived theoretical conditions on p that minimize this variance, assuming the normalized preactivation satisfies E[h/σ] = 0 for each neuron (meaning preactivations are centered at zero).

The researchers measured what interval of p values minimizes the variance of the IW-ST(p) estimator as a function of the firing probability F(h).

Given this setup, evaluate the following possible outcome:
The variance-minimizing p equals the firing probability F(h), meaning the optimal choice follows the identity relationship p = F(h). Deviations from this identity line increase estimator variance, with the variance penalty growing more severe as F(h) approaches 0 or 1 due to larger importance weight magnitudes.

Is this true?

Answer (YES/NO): NO